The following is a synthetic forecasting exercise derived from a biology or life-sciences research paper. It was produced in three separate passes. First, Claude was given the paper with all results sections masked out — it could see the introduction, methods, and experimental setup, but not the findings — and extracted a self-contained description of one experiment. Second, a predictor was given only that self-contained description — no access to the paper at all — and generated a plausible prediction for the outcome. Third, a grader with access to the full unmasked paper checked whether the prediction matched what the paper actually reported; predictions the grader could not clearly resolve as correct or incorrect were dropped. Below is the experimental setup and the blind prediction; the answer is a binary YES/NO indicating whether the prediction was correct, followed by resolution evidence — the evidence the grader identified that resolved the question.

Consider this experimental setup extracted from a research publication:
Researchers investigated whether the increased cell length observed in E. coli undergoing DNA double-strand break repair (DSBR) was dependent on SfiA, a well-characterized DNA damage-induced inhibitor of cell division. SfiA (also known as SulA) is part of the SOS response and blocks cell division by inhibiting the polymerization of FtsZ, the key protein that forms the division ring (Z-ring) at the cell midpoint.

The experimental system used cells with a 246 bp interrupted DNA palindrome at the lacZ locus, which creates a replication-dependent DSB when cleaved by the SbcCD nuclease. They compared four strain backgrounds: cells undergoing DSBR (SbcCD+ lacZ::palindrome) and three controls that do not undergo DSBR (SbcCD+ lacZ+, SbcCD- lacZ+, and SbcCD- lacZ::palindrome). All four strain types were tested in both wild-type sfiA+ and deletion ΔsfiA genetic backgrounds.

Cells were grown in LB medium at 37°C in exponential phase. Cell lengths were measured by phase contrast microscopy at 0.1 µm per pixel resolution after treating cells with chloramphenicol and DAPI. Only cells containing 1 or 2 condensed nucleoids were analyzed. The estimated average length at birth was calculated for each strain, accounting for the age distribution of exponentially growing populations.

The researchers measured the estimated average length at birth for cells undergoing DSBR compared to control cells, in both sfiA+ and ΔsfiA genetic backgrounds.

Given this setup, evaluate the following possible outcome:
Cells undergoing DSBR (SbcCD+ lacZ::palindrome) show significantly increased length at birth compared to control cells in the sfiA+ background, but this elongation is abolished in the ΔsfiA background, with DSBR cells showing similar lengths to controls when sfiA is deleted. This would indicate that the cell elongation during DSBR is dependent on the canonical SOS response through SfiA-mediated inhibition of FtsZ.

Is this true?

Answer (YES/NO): NO